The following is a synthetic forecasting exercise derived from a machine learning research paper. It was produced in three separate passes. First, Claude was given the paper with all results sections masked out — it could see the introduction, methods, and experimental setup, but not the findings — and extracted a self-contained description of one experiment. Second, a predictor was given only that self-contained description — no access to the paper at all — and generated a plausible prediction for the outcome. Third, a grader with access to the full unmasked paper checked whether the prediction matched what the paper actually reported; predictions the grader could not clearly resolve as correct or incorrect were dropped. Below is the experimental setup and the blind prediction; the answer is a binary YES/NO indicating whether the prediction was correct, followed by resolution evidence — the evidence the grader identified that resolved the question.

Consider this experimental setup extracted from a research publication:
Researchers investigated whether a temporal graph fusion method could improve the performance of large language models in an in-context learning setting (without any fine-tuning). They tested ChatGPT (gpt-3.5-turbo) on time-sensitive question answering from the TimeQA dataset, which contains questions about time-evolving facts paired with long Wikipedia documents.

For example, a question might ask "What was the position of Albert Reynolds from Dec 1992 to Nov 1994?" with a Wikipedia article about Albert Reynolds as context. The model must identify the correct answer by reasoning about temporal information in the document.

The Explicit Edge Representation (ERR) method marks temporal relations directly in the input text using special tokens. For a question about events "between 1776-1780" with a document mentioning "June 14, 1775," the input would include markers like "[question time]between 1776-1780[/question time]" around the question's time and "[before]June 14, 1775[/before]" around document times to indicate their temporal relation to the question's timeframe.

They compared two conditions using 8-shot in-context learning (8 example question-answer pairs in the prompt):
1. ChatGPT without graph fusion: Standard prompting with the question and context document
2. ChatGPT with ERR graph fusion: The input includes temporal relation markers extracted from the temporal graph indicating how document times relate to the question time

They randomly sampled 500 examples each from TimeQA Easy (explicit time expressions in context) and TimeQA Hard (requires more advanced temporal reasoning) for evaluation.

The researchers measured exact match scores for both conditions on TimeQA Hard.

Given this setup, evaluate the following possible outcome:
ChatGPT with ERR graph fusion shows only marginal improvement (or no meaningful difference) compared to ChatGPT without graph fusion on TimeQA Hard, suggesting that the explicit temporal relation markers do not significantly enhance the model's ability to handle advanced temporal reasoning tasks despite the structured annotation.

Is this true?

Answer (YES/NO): NO